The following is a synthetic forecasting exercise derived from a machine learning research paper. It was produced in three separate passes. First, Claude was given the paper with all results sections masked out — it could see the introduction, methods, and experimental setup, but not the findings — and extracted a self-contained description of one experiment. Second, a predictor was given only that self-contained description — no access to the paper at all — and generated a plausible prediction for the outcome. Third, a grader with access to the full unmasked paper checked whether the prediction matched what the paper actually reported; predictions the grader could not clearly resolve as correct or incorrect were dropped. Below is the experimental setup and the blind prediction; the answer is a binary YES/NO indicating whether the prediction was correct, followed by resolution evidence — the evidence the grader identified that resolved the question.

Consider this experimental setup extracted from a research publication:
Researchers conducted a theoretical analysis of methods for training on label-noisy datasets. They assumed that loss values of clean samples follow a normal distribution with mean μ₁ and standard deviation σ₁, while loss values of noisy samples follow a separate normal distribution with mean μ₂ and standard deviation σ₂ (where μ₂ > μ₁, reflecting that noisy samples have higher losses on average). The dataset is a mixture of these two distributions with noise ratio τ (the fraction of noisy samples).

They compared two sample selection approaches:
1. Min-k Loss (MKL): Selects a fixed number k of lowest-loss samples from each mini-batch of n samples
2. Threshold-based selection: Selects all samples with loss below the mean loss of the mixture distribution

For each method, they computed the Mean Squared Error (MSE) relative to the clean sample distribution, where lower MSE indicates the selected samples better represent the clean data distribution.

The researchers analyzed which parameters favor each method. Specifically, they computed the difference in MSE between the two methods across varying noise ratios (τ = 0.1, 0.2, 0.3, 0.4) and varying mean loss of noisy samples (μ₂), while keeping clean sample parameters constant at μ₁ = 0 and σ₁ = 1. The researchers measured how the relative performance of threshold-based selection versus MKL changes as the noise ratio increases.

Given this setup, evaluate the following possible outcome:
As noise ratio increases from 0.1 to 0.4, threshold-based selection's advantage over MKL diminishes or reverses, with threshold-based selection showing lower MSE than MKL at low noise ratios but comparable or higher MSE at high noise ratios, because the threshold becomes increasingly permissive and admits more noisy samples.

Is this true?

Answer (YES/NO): NO